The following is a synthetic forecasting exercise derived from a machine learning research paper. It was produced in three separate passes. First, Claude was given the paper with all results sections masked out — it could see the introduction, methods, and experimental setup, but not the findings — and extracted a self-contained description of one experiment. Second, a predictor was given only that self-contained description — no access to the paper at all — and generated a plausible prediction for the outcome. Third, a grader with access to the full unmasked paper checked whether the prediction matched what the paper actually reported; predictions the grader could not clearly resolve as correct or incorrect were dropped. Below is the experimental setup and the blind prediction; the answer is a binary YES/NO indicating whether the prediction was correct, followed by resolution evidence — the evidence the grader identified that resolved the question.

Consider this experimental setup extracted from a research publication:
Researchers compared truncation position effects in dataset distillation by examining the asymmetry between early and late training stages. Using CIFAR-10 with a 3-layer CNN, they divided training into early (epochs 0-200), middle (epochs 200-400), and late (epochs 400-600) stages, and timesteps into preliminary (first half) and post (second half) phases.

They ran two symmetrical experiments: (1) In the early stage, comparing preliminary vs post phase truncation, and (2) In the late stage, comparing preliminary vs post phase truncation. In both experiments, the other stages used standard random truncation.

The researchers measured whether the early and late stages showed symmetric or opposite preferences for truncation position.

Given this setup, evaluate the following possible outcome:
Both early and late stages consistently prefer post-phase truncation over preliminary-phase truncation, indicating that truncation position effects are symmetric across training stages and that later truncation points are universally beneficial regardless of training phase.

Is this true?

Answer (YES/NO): NO